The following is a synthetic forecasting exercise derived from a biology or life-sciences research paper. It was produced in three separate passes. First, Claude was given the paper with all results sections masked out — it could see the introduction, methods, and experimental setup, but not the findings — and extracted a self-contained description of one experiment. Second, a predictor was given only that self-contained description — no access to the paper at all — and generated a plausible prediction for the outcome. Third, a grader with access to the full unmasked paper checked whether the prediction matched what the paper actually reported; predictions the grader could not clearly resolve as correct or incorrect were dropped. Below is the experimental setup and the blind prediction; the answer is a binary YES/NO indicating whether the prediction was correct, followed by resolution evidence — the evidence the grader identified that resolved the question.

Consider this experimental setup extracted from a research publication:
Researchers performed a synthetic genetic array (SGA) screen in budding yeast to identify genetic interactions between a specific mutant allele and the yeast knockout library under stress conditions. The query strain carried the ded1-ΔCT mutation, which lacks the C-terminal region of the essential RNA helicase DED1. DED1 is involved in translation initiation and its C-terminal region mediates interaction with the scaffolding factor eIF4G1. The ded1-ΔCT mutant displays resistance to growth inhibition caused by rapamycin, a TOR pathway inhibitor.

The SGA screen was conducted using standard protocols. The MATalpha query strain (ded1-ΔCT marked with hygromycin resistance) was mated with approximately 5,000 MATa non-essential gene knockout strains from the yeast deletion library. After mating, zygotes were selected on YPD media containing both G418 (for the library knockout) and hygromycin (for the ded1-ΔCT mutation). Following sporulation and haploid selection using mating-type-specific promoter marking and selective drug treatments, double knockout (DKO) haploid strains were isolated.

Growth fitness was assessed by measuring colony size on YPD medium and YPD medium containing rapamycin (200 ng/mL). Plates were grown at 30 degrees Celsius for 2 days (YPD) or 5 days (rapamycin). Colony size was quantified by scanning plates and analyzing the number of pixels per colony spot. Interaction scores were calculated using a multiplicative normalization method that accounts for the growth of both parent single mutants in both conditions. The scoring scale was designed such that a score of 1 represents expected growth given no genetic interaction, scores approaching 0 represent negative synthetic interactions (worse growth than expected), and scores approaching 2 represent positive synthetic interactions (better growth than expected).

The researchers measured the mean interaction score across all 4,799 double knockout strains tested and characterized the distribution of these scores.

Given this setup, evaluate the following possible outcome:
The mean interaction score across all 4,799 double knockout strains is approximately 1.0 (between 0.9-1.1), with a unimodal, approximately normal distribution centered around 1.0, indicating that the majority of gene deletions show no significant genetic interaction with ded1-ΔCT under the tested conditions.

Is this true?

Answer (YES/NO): NO